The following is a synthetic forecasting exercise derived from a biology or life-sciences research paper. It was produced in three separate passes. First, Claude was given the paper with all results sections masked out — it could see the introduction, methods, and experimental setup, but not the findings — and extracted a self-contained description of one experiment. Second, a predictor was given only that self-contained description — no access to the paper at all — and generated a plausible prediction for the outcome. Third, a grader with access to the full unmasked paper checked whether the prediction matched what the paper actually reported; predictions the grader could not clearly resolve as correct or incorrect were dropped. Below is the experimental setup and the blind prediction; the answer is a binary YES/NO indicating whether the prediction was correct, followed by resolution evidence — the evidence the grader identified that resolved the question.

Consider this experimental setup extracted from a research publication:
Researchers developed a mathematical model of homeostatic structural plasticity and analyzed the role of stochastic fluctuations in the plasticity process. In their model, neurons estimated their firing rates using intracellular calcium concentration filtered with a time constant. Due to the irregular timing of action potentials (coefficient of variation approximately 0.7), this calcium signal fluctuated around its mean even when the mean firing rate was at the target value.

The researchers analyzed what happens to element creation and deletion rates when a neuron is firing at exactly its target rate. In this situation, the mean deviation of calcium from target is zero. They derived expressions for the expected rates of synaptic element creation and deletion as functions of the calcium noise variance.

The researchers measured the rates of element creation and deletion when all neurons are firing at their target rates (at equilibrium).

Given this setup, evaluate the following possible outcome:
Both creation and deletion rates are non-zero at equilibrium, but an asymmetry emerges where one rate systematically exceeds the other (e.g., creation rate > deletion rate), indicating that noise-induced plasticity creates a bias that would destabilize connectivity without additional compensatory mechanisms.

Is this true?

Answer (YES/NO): NO